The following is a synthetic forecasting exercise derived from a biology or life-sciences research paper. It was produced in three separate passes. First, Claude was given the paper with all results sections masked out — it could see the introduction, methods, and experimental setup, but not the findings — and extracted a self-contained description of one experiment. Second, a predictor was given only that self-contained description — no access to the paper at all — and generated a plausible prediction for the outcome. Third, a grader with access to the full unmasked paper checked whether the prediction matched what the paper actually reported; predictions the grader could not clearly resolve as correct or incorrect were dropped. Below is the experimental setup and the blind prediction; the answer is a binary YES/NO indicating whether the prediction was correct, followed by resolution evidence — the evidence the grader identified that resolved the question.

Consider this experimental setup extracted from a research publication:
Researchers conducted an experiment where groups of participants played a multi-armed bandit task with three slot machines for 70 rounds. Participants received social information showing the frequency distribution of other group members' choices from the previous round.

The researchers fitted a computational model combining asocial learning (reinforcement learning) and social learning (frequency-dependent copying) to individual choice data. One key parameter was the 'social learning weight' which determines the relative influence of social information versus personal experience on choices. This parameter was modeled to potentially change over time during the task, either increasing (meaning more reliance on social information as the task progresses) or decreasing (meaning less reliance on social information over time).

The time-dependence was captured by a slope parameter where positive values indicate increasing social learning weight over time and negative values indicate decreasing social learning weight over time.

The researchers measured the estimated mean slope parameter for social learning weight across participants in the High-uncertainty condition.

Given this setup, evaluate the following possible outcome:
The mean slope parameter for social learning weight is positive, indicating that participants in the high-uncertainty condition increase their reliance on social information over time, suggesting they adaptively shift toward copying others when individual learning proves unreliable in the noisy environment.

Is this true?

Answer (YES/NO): NO